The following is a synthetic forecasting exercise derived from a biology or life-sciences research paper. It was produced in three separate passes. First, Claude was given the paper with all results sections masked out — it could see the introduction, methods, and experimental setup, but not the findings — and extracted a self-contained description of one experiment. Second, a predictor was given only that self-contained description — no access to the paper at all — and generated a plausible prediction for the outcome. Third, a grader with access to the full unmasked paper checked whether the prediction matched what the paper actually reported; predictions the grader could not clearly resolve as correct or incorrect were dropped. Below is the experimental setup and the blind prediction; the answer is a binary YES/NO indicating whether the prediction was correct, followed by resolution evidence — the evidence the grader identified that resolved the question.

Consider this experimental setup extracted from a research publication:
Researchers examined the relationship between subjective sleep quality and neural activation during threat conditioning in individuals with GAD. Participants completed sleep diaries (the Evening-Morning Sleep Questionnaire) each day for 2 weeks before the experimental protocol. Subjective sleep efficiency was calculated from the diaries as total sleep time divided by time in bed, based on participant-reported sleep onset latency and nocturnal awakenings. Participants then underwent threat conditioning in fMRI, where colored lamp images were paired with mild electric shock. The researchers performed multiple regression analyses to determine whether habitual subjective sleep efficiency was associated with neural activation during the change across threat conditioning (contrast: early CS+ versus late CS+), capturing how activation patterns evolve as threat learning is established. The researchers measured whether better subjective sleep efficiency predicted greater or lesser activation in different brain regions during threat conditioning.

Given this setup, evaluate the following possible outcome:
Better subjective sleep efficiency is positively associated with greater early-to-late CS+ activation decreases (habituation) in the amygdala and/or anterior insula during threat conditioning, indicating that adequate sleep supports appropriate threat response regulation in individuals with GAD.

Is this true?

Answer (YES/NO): NO